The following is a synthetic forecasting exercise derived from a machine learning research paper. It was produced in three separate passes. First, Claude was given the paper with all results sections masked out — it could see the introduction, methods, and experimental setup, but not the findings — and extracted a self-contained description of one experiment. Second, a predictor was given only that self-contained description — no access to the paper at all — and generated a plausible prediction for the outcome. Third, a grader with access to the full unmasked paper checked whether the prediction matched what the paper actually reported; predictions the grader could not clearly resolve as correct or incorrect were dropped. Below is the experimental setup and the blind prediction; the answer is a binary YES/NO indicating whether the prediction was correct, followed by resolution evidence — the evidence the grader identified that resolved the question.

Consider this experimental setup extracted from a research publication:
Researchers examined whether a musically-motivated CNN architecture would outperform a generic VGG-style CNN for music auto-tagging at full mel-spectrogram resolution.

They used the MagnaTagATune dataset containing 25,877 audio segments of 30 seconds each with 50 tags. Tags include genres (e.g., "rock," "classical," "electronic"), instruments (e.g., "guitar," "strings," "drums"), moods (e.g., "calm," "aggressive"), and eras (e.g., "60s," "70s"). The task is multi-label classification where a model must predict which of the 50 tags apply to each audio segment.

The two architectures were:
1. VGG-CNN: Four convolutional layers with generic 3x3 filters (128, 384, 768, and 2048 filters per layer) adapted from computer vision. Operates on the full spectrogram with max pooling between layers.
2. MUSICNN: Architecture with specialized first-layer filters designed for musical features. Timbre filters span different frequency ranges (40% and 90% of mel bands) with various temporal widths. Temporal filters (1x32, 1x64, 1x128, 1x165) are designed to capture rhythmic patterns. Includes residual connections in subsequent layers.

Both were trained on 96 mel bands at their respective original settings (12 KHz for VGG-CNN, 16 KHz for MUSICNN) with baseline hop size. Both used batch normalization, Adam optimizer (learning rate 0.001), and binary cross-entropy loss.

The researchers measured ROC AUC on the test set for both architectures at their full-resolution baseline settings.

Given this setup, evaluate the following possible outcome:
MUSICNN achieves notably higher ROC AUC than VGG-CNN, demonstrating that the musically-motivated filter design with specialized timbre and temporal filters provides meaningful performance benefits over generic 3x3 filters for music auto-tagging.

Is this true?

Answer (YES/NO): YES